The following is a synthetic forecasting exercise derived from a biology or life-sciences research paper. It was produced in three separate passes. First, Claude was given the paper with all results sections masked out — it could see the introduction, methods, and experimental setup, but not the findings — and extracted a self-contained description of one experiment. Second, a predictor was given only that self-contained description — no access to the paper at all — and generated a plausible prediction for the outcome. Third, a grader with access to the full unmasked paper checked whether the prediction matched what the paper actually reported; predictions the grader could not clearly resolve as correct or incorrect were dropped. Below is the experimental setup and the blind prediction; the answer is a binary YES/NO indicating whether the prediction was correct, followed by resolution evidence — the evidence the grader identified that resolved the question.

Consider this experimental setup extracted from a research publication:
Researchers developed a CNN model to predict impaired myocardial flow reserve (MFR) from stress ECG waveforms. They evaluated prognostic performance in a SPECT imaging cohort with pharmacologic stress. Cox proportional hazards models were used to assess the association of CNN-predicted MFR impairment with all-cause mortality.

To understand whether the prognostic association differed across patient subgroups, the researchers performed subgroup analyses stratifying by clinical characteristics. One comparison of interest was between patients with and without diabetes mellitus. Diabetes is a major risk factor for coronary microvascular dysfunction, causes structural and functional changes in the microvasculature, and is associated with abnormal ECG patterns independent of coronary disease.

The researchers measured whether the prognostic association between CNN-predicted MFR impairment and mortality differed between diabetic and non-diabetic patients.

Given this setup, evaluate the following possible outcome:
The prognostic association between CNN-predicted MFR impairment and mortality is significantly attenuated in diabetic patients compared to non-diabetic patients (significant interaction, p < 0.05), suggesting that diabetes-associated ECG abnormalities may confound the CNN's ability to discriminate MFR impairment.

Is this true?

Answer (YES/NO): NO